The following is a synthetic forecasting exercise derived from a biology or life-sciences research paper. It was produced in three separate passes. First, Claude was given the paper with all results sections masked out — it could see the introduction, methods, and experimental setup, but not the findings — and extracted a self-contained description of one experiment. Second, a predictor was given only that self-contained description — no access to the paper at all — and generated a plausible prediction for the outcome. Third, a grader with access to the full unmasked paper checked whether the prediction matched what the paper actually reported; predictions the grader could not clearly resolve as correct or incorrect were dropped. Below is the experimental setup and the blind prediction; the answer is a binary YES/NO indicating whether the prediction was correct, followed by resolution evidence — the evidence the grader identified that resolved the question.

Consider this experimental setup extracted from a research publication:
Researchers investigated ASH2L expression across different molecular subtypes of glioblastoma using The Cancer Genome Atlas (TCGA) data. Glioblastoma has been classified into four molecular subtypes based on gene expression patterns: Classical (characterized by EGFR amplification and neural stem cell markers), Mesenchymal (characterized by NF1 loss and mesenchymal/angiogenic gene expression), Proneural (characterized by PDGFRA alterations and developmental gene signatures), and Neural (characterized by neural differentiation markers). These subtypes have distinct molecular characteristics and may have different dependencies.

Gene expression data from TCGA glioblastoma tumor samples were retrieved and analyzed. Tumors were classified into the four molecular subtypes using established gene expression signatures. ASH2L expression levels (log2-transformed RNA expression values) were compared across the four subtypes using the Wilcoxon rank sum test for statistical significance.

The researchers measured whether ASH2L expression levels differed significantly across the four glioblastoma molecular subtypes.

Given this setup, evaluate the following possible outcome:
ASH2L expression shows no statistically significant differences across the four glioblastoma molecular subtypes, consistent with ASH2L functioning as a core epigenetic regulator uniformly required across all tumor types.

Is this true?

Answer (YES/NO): NO